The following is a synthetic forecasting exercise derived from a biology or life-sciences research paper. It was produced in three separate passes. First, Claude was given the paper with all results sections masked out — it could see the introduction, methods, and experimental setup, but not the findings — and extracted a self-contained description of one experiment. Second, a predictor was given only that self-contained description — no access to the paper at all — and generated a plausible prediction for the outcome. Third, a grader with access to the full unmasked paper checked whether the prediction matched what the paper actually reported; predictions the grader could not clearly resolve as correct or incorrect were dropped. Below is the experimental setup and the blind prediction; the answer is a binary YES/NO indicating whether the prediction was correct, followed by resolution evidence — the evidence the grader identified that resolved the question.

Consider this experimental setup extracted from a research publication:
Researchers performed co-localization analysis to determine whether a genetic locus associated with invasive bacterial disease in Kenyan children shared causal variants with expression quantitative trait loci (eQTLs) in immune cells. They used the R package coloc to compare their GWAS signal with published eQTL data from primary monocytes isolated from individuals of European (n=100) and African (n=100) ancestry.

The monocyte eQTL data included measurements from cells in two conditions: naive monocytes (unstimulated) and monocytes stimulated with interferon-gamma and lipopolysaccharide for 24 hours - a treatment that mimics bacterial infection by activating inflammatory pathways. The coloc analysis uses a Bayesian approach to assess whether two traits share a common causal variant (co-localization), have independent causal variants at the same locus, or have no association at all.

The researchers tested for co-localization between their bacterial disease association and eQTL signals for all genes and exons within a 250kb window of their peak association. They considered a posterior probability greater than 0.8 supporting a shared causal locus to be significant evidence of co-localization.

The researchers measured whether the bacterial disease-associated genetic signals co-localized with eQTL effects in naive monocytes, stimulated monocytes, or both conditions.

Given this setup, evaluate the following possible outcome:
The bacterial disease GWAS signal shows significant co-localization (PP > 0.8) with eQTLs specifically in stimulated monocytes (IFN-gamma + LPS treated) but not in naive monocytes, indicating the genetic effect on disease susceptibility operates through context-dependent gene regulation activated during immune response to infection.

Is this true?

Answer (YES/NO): NO